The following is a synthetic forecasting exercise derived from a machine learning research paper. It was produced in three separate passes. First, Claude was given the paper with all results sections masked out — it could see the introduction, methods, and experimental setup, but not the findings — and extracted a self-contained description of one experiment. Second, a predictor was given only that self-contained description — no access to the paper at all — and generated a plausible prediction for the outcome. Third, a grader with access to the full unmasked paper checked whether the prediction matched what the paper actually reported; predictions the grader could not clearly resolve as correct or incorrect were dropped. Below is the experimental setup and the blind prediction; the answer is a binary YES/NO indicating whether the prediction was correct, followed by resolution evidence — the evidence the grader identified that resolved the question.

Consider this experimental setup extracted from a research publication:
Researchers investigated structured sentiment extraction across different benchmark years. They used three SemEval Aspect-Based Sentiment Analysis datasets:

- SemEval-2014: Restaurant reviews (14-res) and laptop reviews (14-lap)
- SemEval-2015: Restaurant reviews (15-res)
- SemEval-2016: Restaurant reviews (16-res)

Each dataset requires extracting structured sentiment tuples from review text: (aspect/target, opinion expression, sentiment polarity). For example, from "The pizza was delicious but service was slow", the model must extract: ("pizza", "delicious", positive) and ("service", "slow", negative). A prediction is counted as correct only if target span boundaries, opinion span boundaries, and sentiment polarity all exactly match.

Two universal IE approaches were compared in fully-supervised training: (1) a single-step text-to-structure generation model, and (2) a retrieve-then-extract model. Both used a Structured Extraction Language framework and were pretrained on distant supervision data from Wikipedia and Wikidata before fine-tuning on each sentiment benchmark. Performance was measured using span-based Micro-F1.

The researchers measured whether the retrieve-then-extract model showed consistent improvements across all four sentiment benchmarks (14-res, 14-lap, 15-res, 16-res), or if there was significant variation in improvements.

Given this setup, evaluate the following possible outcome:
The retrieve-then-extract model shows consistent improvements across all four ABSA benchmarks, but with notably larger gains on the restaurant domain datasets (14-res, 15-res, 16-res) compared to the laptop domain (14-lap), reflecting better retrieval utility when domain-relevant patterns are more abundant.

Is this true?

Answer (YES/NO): YES